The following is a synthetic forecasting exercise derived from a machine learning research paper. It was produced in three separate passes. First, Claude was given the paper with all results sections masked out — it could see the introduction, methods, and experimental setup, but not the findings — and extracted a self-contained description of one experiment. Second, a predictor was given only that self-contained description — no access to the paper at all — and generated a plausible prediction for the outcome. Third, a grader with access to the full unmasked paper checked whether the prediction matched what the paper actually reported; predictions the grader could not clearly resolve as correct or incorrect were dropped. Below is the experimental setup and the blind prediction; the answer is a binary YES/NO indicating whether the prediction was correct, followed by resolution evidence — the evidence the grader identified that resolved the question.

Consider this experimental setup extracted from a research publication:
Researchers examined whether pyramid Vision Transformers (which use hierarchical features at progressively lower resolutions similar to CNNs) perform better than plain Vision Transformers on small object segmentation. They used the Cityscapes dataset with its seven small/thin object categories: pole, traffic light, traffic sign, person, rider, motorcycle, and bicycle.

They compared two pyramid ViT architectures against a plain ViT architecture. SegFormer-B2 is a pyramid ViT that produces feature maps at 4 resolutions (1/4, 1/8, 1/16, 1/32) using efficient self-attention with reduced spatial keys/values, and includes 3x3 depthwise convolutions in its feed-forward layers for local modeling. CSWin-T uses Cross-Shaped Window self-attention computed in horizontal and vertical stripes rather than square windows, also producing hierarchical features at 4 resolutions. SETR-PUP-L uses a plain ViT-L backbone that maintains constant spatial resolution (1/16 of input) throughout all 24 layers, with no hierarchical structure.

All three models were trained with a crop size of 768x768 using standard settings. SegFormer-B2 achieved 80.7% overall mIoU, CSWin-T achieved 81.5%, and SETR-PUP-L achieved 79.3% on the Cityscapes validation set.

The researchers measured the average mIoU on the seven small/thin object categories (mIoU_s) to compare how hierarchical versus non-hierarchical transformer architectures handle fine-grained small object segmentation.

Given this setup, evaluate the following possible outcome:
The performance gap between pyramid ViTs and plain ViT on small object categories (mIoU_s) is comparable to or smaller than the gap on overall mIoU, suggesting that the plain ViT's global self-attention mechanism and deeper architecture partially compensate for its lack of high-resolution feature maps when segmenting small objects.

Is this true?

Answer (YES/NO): NO